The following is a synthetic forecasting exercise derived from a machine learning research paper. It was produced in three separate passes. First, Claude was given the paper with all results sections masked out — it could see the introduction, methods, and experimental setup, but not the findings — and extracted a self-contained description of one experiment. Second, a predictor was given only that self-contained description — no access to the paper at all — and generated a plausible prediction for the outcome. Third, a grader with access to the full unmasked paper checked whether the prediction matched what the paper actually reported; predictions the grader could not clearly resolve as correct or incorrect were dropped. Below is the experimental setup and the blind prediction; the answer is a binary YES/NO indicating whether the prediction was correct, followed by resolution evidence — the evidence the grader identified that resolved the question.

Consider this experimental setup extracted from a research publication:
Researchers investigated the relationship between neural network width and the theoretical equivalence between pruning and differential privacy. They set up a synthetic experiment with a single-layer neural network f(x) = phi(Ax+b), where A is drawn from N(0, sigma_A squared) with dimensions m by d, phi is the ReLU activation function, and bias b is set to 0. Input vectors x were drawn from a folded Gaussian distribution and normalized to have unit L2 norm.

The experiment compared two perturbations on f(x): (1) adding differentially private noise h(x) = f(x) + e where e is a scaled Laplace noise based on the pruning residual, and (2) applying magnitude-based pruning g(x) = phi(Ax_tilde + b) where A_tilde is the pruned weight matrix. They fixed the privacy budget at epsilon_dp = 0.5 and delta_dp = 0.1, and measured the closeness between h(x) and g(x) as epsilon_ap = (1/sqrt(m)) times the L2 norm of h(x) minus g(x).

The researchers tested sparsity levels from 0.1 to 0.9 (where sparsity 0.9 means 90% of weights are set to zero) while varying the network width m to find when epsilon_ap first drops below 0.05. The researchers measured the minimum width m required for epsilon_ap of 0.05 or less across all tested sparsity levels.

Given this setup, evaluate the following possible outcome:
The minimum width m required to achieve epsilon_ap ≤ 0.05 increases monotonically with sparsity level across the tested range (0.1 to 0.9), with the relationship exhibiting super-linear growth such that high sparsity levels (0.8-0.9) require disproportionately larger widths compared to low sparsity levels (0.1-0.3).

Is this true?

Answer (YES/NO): NO